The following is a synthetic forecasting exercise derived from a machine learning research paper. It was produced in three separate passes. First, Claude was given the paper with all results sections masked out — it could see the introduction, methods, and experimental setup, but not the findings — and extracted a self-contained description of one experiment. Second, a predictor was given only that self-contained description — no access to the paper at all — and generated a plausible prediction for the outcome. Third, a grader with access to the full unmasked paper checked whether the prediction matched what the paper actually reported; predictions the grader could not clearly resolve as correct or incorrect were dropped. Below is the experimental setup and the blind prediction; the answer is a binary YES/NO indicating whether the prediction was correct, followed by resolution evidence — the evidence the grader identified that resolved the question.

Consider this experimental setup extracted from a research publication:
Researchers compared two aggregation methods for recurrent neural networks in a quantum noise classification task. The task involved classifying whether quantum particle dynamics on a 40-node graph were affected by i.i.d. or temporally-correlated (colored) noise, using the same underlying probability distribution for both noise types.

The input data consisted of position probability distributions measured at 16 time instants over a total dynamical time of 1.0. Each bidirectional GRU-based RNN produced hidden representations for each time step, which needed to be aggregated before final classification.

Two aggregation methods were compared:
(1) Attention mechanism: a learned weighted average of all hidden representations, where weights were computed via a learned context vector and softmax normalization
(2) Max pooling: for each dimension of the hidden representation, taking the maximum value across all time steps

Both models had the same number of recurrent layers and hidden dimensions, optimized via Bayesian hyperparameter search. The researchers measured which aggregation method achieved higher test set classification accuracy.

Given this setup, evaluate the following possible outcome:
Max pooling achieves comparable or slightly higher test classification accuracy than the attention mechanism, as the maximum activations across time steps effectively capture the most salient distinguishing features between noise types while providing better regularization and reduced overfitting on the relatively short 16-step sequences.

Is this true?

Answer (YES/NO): YES